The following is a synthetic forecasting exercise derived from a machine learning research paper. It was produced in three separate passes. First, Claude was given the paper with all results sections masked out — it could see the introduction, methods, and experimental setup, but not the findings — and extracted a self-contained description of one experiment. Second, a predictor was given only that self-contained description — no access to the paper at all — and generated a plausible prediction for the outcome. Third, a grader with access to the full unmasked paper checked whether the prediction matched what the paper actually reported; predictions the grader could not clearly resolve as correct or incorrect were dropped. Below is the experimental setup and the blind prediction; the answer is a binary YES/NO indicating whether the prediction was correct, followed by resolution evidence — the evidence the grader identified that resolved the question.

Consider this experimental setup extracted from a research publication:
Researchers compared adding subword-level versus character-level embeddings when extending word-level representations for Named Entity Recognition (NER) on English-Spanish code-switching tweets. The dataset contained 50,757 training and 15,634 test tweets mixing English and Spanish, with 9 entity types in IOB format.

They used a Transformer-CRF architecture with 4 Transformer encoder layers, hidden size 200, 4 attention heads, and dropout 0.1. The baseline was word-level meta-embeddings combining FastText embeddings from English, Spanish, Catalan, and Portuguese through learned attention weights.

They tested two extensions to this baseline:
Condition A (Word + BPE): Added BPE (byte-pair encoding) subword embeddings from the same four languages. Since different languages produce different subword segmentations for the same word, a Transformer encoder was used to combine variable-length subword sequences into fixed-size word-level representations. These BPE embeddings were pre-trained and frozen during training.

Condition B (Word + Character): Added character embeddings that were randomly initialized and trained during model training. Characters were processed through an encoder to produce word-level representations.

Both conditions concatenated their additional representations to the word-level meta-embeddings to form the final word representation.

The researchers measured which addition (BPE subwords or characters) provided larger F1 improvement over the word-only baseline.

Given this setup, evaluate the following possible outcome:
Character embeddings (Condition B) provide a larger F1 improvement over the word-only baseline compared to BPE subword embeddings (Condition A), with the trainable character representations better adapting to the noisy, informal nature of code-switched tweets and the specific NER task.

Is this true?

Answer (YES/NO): NO